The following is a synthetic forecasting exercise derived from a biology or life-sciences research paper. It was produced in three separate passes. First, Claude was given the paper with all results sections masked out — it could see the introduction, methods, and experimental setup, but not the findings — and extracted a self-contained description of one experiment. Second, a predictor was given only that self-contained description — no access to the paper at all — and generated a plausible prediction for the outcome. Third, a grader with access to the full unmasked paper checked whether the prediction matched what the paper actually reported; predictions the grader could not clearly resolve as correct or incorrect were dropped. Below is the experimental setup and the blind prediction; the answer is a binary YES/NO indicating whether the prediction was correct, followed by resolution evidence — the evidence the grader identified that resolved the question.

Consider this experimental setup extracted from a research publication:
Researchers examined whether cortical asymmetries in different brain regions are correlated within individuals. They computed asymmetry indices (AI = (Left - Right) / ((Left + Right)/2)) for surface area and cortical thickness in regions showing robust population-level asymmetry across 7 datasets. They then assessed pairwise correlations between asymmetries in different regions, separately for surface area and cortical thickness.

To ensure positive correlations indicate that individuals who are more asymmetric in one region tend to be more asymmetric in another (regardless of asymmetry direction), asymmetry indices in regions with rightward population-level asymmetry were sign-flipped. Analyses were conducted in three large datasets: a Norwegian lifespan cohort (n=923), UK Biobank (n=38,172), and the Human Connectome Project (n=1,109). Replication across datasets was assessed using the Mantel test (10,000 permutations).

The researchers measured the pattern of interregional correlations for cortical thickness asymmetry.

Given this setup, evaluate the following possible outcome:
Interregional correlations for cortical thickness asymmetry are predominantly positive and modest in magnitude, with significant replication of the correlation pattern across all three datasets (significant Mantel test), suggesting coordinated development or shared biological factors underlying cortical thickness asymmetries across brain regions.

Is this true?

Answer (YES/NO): NO